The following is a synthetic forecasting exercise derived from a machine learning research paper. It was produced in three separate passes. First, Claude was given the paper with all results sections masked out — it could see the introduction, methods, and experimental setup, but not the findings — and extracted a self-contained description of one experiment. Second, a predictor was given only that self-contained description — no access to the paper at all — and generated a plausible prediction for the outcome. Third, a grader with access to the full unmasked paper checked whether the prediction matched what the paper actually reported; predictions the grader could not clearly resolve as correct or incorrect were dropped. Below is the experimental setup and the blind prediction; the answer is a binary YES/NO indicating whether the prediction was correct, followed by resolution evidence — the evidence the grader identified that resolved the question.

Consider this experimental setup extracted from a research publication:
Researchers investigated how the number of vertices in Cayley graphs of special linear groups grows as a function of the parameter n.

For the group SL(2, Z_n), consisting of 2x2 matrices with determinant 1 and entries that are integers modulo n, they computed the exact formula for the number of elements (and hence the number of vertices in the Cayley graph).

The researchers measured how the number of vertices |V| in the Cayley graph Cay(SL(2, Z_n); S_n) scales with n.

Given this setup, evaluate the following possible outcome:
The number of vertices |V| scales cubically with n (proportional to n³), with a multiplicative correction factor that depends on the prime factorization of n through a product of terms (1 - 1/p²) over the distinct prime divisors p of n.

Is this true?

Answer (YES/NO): YES